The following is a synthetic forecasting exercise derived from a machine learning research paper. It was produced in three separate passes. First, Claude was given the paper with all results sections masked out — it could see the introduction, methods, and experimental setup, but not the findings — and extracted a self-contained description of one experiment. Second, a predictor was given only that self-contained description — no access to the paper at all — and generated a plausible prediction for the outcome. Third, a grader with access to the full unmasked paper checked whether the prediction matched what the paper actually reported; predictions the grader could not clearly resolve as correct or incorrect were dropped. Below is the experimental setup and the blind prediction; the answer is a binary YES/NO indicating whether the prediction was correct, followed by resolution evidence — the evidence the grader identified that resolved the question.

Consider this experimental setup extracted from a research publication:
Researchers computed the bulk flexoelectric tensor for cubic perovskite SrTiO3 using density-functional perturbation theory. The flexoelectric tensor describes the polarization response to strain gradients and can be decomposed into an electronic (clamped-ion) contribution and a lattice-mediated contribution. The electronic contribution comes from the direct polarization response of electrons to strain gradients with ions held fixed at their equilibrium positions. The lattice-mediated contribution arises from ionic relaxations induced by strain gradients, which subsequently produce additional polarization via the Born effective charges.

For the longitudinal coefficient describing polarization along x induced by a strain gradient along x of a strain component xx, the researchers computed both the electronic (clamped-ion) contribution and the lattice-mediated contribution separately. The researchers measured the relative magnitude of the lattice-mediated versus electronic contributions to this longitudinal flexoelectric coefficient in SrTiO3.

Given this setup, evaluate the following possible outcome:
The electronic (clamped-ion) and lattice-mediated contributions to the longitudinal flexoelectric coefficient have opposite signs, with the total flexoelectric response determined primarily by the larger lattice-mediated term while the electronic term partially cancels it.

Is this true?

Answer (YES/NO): NO